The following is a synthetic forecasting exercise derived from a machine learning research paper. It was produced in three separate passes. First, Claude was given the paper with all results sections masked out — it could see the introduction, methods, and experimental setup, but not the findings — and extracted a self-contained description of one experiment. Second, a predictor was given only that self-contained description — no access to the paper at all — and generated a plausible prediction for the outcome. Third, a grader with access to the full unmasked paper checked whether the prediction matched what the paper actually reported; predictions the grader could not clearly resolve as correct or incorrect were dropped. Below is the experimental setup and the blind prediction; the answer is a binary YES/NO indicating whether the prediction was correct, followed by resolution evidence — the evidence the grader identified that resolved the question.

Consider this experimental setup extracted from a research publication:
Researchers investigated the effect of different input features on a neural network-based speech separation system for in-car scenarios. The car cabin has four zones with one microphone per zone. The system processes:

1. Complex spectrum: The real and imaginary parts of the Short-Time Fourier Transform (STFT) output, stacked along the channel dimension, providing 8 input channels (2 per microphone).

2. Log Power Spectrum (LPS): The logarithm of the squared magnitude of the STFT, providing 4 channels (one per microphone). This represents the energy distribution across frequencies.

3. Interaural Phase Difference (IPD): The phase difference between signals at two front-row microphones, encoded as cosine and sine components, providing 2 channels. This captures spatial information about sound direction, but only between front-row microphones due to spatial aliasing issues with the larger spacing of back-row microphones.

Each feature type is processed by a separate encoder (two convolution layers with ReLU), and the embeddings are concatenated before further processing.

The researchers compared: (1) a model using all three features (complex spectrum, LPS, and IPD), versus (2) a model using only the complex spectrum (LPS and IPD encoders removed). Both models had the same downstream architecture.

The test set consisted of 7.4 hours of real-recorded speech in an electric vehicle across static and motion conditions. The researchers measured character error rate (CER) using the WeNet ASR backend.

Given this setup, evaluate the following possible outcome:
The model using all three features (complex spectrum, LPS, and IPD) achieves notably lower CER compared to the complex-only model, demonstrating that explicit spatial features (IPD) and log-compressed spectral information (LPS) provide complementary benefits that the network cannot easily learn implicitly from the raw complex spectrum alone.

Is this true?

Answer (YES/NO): YES